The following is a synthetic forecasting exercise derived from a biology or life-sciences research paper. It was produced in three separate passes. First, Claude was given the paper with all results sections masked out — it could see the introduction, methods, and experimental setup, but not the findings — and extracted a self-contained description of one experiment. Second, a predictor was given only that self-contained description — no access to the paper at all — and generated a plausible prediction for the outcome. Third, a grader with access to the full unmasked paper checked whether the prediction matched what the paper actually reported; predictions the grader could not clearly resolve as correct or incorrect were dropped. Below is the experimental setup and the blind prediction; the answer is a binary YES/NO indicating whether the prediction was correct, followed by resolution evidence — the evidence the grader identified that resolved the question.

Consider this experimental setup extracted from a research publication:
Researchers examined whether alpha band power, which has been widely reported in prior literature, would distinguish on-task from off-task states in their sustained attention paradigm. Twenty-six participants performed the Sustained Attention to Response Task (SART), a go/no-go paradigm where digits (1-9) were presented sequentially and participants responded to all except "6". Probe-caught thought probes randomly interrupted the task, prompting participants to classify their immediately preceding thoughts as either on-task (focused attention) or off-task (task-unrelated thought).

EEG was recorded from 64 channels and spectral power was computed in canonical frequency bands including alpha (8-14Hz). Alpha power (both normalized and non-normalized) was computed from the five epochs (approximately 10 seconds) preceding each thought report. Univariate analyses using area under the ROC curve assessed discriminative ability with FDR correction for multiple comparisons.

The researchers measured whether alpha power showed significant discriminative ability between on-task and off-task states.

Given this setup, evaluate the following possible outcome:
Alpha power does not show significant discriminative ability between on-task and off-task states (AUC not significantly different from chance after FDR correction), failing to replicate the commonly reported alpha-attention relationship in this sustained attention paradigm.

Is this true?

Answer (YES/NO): YES